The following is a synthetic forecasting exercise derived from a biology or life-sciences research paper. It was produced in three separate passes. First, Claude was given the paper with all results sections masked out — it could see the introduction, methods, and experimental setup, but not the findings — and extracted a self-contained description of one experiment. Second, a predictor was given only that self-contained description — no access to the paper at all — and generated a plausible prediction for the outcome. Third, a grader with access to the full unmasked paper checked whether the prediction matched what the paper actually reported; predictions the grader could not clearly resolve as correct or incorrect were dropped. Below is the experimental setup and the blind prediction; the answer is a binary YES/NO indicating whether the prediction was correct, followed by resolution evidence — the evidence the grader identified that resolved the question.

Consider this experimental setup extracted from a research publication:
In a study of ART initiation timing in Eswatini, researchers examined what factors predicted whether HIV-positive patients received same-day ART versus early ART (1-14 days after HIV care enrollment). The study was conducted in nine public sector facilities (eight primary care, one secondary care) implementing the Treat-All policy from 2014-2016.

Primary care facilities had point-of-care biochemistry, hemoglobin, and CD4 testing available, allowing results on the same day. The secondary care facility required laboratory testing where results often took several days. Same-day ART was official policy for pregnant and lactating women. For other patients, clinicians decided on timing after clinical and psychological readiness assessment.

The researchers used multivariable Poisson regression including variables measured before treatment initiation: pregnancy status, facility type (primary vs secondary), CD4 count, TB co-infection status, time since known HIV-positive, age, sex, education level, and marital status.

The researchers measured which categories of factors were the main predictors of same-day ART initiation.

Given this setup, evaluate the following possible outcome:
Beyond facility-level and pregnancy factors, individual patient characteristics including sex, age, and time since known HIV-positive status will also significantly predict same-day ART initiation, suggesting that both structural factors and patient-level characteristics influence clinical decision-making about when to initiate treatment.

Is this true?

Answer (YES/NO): NO